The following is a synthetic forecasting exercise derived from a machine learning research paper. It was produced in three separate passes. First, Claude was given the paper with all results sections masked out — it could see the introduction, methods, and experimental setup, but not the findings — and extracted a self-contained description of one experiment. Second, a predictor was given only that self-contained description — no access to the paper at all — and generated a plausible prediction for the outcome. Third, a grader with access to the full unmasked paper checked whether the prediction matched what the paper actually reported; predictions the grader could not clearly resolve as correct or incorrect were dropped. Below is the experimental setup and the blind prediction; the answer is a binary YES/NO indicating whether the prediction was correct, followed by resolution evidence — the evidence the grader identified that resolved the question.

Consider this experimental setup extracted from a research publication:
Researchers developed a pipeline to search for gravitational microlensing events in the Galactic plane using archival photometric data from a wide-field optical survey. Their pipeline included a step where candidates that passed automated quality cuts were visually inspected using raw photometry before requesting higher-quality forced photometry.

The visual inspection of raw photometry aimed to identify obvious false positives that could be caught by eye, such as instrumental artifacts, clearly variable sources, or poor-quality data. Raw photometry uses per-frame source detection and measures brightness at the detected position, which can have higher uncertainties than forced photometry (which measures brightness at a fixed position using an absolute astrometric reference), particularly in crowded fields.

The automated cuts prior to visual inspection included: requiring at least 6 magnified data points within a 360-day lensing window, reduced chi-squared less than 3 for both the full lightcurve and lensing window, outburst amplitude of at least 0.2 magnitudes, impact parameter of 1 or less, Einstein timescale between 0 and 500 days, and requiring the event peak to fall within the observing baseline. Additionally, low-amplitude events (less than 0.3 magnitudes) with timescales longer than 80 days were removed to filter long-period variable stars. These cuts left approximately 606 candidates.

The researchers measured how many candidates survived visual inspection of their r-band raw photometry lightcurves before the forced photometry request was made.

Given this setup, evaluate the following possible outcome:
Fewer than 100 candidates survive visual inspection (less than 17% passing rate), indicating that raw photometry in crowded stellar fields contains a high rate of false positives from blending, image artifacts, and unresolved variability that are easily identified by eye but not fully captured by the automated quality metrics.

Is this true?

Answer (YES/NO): YES